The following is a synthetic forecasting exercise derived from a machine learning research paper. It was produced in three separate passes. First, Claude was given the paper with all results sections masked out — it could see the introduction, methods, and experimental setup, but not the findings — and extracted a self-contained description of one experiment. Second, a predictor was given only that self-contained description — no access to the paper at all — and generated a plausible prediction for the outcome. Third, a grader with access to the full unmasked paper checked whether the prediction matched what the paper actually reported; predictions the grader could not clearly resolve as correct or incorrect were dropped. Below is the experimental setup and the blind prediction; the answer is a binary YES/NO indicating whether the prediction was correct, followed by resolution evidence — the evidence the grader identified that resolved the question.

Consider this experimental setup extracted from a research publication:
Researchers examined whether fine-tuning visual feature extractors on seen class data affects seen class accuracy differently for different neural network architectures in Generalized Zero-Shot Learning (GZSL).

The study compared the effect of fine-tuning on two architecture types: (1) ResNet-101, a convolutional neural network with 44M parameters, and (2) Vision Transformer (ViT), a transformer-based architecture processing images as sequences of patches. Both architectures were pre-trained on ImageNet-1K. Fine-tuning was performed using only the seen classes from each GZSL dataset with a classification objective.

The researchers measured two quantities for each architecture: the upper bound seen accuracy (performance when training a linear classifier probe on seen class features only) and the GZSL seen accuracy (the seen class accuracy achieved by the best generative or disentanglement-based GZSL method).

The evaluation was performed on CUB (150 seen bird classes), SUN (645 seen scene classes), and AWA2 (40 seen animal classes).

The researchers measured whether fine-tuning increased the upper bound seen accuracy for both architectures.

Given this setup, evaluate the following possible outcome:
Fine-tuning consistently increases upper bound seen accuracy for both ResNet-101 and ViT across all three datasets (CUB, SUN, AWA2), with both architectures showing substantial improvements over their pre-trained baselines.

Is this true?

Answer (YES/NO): NO